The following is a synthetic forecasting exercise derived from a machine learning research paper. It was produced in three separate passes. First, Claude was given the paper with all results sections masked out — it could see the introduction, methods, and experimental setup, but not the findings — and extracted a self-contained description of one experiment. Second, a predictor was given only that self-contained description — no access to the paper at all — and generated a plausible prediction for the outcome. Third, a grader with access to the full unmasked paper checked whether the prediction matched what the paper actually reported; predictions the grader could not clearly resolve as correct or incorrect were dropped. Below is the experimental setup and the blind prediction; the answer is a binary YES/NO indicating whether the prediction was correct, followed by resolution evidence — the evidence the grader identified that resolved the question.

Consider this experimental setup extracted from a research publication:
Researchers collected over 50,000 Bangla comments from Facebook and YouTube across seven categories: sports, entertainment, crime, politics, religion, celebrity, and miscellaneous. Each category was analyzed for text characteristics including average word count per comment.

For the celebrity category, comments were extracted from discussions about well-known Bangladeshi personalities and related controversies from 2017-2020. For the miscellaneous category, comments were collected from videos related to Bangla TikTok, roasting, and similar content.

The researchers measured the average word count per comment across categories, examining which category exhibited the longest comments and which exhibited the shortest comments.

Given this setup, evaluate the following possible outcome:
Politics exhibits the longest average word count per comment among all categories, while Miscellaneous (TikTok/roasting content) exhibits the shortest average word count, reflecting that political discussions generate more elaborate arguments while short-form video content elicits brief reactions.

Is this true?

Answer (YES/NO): NO